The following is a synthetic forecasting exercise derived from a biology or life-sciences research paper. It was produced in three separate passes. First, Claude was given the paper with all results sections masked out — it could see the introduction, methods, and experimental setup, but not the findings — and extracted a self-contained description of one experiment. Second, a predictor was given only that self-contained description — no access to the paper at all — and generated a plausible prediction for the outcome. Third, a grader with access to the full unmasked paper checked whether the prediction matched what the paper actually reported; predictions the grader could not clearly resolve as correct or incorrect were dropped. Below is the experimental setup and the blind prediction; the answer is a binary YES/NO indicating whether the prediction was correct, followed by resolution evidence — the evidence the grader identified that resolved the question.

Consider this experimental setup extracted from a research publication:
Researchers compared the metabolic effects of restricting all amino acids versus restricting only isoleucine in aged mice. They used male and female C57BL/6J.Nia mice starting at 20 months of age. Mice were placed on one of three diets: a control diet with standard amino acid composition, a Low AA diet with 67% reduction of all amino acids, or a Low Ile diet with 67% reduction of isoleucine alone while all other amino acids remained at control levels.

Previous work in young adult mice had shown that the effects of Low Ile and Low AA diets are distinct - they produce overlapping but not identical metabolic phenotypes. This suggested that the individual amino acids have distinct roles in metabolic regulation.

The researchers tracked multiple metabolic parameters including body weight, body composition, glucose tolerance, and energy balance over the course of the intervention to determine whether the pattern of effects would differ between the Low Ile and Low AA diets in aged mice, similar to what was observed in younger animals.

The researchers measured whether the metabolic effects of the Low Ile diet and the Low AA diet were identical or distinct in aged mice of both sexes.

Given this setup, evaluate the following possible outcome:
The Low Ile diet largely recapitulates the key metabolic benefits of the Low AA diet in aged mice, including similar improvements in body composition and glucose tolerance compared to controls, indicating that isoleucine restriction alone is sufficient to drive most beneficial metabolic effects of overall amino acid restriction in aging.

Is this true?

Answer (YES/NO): NO